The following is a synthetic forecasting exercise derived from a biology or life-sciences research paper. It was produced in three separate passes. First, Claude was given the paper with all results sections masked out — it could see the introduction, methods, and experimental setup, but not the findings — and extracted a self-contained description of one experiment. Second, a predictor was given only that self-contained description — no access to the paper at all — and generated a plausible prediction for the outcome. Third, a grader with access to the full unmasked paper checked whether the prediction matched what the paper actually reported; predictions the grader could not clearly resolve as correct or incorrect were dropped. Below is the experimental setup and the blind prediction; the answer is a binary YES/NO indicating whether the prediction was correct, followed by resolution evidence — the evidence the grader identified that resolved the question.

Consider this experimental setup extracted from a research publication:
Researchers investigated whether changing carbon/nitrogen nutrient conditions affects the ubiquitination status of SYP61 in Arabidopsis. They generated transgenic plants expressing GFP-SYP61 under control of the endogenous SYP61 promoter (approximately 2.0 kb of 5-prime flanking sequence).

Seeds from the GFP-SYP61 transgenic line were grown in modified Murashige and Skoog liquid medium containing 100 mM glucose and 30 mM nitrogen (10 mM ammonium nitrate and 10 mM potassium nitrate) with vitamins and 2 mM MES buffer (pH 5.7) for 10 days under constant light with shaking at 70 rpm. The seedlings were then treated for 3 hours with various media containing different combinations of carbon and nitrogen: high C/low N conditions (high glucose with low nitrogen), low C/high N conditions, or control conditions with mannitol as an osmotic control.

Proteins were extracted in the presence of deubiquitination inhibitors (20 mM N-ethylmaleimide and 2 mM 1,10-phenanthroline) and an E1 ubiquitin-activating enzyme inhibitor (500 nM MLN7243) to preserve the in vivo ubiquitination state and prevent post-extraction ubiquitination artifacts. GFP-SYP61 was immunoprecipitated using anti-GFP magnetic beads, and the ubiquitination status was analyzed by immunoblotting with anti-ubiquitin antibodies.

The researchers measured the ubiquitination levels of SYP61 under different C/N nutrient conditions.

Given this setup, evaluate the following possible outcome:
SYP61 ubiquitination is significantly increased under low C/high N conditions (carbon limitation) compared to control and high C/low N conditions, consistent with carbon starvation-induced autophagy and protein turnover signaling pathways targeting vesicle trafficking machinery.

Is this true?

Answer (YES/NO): YES